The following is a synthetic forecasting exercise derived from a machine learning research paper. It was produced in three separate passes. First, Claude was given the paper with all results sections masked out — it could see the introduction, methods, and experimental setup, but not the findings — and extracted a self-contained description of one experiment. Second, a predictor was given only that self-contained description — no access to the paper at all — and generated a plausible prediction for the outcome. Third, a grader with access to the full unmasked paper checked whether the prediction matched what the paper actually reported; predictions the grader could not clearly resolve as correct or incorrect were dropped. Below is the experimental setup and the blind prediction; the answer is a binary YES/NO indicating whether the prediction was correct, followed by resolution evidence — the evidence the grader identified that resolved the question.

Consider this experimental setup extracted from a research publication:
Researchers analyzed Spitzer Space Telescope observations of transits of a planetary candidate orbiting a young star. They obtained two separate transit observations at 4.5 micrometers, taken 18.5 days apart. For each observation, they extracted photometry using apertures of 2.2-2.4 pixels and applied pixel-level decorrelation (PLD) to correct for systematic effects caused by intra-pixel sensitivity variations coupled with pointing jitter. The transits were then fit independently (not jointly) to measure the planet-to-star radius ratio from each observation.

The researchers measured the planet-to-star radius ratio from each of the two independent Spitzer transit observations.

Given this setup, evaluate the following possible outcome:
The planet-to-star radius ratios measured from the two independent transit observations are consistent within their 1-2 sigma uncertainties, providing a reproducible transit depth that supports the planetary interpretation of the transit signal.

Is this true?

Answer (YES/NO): NO